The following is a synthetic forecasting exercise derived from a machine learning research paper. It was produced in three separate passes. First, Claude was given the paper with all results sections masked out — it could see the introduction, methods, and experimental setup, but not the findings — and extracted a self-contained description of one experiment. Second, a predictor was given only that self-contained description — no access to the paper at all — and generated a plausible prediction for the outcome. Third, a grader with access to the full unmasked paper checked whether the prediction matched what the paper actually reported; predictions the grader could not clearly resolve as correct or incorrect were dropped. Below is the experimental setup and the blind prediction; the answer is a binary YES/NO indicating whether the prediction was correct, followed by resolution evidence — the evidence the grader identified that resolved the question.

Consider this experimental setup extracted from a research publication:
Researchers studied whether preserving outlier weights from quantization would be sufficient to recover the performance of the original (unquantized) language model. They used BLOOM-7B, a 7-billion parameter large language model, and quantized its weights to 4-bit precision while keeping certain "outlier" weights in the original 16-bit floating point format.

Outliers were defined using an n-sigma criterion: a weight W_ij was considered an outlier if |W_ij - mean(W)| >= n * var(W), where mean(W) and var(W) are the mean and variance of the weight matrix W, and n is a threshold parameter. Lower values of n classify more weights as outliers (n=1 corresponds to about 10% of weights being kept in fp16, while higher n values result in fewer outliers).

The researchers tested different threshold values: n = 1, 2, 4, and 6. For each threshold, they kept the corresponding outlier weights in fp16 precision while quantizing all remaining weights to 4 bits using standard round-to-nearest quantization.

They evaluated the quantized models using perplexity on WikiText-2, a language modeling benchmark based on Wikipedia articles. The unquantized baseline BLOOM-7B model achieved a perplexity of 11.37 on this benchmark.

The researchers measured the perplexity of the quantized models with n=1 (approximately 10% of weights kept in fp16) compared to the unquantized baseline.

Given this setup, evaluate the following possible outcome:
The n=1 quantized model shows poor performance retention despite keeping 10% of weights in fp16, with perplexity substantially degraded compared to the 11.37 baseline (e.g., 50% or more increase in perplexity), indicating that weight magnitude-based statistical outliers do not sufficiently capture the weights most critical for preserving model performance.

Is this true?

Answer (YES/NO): NO